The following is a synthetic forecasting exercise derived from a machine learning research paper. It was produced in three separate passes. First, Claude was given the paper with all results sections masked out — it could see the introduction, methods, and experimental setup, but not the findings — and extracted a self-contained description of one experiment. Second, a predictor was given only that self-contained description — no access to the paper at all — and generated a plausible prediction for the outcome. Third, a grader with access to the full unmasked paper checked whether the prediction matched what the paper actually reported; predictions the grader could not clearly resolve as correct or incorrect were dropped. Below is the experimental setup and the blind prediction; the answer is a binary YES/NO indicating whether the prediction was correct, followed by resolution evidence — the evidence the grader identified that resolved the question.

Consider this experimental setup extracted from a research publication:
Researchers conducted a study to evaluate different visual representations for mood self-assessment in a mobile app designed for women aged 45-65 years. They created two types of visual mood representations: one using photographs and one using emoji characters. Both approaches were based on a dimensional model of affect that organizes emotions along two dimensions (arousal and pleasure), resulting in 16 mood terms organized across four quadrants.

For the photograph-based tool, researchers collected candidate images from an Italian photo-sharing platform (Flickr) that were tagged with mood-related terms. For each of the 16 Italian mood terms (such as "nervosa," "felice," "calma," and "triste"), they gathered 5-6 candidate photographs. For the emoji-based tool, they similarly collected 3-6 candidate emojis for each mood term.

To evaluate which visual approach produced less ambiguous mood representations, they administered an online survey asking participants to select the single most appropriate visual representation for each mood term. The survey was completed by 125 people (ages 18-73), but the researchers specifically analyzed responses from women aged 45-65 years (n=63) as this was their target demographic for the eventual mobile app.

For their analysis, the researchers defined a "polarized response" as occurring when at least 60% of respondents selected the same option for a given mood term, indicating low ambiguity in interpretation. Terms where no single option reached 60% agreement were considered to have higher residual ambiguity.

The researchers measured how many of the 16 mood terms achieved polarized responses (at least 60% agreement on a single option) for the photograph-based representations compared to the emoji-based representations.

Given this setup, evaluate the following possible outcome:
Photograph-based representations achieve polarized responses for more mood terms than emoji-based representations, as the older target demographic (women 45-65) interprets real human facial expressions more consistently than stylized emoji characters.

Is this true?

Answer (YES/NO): NO